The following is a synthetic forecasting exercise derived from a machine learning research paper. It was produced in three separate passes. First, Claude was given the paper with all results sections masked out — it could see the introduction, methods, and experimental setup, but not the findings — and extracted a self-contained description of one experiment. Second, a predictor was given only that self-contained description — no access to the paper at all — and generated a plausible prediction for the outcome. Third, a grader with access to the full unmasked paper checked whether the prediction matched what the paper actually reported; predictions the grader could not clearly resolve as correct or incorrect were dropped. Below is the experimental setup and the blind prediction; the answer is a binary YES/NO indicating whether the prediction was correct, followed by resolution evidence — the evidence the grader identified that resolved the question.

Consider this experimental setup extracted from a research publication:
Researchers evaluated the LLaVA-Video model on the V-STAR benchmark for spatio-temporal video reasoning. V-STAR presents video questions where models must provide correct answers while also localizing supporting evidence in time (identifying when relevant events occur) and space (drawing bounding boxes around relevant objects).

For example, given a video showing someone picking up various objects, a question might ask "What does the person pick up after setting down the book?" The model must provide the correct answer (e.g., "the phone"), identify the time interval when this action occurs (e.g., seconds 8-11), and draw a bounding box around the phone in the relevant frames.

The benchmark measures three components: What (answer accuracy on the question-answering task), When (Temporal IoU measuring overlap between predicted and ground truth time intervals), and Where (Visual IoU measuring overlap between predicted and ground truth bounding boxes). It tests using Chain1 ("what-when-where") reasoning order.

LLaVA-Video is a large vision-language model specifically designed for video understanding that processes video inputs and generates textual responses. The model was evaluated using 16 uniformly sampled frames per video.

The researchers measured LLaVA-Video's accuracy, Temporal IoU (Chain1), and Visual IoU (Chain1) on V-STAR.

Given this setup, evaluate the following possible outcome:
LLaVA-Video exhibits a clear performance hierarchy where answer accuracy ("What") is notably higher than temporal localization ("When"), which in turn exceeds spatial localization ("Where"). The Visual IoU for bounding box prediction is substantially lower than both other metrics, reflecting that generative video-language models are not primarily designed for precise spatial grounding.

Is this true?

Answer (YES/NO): YES